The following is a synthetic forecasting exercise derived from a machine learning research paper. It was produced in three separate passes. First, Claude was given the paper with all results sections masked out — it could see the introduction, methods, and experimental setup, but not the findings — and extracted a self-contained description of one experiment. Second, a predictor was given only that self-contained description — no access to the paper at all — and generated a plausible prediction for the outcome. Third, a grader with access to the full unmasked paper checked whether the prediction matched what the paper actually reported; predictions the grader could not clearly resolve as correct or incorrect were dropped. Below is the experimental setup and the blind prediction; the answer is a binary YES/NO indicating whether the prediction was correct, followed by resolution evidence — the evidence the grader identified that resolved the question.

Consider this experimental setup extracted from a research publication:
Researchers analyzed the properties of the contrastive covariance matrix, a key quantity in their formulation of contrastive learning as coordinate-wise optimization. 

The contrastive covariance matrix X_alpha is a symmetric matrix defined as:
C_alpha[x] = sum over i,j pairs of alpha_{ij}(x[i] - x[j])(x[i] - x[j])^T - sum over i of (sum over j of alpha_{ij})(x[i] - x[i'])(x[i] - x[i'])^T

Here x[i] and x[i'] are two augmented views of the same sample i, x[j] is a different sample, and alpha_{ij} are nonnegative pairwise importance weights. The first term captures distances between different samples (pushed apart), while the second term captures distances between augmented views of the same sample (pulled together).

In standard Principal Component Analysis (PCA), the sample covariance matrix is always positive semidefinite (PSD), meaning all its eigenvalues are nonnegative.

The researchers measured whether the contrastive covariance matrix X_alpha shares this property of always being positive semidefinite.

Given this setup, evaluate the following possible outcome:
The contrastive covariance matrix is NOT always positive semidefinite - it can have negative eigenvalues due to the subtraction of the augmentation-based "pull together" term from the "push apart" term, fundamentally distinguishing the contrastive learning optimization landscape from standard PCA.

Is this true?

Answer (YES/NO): YES